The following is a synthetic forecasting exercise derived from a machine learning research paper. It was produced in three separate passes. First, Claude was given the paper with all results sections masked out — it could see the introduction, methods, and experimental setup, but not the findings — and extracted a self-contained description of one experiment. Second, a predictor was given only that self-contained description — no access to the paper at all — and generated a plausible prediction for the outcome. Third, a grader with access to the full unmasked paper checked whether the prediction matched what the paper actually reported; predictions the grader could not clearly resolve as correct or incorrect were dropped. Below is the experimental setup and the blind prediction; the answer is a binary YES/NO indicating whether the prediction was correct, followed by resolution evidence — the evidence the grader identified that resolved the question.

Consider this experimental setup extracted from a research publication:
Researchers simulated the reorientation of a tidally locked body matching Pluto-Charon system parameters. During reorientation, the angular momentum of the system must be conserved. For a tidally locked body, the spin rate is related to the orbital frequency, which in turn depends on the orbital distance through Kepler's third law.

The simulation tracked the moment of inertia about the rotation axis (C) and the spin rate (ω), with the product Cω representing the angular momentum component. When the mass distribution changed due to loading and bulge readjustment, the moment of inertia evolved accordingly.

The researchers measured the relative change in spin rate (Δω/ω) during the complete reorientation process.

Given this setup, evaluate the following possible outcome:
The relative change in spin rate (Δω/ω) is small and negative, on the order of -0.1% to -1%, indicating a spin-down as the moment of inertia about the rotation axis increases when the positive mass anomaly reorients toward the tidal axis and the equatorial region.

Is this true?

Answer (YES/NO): NO